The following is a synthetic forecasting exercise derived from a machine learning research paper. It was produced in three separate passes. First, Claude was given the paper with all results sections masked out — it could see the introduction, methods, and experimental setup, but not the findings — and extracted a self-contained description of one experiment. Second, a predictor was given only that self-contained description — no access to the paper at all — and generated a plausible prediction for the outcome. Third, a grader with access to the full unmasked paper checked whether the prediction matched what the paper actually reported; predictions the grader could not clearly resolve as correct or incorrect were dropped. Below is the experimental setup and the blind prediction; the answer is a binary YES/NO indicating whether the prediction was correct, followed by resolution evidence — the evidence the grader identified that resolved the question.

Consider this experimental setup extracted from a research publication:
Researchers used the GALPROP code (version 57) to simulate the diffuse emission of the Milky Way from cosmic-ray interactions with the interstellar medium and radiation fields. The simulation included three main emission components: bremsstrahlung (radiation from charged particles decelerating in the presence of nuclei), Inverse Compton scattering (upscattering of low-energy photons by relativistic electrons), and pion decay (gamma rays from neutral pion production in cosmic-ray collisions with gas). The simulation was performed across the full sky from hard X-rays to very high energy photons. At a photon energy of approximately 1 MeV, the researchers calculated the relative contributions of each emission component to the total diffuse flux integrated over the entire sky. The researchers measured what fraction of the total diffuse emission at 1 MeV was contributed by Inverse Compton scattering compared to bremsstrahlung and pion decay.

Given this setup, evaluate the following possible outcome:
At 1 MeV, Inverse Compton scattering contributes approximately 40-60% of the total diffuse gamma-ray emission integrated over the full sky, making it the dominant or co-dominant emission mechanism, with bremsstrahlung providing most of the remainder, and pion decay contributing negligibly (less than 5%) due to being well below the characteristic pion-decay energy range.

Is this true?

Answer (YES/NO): NO